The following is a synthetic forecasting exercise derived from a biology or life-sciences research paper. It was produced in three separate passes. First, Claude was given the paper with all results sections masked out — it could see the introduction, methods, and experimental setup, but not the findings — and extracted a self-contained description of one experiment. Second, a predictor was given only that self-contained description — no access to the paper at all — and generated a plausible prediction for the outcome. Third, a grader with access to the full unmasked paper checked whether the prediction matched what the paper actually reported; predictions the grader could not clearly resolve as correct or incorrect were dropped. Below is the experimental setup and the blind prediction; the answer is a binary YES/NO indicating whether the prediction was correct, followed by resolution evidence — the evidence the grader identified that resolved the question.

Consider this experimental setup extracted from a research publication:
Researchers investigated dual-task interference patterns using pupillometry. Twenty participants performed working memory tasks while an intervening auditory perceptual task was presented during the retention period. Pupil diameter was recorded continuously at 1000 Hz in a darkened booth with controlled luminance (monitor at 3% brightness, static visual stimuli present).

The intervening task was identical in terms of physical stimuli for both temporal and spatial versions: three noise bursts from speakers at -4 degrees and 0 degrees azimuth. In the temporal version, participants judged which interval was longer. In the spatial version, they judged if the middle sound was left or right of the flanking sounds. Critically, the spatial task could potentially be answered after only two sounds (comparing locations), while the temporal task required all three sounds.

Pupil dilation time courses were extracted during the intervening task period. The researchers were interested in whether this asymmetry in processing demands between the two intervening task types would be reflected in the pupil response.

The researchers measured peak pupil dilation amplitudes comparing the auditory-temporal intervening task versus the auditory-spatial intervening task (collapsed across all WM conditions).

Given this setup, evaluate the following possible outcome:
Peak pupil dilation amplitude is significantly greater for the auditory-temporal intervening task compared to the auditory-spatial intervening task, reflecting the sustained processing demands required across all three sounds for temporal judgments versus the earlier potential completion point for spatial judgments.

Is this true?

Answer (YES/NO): YES